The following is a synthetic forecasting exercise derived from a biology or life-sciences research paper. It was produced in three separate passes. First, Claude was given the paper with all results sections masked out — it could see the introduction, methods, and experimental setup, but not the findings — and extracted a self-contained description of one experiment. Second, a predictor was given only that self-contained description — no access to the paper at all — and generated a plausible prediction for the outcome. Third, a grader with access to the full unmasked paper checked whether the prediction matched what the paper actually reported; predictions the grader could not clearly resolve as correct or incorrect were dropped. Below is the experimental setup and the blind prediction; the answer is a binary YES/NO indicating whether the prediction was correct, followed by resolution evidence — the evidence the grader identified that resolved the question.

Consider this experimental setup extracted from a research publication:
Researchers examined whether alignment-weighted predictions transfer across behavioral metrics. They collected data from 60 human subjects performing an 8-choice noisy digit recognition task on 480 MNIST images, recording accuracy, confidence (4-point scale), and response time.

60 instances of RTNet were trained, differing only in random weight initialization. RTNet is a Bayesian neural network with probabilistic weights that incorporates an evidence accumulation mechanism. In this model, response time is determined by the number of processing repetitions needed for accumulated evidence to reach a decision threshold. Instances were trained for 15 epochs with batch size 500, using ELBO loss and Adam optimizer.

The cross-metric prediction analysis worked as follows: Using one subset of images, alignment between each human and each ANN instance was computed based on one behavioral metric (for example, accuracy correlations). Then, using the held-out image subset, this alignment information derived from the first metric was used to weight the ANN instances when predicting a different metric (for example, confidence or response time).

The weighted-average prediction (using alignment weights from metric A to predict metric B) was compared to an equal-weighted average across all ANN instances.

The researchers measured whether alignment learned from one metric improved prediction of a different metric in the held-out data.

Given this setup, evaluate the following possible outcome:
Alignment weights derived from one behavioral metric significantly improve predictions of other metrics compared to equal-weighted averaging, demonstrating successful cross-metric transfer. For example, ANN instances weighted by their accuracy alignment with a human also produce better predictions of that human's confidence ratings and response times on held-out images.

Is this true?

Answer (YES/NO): YES